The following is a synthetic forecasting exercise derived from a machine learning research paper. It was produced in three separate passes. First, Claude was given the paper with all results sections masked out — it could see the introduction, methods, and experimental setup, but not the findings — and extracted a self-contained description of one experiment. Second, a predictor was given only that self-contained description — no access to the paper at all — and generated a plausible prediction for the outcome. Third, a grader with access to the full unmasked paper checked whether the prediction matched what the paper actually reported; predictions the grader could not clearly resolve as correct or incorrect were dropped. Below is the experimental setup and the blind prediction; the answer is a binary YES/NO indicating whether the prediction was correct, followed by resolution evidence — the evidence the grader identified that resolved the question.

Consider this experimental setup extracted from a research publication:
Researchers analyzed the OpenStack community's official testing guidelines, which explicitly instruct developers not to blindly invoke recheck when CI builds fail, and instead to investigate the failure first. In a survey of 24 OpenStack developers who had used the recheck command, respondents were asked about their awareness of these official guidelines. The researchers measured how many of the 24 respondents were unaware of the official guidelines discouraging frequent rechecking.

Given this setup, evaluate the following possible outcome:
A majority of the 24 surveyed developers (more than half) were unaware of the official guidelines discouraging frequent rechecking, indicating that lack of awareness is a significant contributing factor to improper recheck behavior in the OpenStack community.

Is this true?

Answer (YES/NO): NO